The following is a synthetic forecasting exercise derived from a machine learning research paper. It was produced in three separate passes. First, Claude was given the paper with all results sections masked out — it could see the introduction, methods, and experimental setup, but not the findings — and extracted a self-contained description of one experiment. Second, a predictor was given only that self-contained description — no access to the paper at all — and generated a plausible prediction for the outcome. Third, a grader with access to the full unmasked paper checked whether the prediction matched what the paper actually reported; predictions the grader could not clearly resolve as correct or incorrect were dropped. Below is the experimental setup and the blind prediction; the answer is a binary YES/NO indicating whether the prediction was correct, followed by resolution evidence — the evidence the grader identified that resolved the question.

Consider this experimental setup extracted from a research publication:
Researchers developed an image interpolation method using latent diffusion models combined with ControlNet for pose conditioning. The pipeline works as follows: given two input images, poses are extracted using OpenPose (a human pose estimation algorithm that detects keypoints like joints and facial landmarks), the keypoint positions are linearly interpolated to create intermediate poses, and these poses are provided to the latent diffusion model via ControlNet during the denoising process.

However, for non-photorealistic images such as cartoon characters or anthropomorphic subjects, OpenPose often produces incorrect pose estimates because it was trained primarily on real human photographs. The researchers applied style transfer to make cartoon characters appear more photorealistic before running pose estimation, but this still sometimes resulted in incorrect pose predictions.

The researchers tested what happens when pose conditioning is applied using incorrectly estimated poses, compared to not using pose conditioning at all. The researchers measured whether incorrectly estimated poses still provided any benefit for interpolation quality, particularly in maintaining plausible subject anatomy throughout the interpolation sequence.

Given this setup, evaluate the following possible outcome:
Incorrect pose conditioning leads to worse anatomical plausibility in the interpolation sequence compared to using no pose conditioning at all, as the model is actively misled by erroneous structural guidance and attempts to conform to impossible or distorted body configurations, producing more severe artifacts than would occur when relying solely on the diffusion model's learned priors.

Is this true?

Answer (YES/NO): NO